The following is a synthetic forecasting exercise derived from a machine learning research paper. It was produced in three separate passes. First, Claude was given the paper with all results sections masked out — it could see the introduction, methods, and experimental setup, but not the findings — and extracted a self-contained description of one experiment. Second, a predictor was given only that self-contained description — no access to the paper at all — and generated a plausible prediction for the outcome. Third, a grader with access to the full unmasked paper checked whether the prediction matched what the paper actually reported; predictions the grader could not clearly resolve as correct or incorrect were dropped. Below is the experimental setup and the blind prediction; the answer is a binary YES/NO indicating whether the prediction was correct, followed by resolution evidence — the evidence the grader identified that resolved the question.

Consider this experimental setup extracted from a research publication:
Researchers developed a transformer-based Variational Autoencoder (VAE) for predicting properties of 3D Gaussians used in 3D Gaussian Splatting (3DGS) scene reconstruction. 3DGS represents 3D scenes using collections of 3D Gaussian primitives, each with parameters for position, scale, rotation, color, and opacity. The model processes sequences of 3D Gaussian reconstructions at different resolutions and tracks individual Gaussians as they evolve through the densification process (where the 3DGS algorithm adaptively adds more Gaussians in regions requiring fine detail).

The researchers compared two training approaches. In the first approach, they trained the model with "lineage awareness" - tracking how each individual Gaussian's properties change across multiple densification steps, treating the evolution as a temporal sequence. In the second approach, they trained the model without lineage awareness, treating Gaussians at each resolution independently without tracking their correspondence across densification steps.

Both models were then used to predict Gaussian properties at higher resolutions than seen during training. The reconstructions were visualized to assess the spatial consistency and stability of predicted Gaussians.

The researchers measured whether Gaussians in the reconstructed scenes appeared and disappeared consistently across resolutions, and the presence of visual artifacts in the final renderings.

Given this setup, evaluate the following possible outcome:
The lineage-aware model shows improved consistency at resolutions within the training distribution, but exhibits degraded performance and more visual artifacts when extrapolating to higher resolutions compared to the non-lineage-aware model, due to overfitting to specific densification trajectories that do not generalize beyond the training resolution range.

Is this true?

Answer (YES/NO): NO